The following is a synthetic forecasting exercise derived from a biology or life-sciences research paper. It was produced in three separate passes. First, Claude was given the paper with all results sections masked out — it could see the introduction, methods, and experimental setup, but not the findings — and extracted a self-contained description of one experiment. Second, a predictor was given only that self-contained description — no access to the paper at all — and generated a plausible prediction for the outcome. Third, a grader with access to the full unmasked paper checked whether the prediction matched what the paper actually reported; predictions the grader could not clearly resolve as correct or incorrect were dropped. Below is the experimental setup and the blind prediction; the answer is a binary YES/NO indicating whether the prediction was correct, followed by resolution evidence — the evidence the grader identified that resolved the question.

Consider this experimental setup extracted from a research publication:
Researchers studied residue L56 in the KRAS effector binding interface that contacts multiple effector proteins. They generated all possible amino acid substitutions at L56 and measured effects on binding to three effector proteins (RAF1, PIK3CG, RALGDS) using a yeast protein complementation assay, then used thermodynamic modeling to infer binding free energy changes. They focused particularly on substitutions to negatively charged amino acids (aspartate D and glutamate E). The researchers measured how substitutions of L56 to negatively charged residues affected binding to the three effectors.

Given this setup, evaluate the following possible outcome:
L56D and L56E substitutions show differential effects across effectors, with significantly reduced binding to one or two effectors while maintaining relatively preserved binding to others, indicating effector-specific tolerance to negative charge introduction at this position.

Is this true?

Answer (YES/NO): NO